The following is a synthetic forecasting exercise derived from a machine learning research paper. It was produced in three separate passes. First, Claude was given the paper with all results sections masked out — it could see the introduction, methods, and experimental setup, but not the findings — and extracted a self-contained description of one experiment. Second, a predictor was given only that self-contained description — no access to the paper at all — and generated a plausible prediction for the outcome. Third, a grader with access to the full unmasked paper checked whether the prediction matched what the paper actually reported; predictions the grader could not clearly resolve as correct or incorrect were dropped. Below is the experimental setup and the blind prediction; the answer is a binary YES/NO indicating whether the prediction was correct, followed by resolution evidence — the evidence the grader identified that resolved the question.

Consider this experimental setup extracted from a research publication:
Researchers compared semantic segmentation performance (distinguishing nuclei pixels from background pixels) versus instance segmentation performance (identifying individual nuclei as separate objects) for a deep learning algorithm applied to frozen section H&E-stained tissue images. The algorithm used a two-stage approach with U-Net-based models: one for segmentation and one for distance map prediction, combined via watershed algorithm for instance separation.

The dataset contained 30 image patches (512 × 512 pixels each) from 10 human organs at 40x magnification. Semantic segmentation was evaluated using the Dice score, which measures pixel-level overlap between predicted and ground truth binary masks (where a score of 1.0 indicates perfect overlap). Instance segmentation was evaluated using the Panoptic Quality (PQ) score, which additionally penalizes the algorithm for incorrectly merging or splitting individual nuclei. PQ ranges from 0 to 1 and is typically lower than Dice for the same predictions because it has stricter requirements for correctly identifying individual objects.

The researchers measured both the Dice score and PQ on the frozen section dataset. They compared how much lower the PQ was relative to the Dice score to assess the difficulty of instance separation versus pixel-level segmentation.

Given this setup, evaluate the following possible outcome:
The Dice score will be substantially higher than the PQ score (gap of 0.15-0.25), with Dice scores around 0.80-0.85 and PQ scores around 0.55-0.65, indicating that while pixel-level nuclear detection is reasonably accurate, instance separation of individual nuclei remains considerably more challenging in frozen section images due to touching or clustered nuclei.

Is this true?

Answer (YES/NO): NO